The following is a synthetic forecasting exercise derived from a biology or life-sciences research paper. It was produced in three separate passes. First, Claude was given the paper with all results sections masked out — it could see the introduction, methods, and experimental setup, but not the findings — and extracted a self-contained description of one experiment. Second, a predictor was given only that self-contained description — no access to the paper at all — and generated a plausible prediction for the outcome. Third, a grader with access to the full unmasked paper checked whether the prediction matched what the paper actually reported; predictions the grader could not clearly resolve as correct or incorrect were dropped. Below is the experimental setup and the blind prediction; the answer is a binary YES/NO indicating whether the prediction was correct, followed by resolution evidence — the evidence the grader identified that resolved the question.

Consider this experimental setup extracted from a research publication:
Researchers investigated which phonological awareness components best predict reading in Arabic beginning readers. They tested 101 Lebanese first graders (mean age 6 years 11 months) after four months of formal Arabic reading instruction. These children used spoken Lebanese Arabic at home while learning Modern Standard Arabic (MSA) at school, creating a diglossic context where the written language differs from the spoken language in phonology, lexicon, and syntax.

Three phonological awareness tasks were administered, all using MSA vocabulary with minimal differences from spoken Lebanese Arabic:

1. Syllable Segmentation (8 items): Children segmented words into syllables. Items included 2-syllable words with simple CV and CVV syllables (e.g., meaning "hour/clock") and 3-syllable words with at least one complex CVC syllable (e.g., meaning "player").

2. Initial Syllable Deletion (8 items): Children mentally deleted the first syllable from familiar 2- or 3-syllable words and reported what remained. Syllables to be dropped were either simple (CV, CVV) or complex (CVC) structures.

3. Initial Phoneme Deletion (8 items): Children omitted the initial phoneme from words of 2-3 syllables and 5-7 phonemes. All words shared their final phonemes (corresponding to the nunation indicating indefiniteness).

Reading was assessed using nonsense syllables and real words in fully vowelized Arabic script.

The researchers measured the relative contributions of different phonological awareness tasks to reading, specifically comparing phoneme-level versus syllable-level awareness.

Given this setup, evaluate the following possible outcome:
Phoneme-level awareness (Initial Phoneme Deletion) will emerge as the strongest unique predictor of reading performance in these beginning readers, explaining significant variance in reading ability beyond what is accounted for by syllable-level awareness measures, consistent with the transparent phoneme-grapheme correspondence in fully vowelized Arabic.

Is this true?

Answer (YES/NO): NO